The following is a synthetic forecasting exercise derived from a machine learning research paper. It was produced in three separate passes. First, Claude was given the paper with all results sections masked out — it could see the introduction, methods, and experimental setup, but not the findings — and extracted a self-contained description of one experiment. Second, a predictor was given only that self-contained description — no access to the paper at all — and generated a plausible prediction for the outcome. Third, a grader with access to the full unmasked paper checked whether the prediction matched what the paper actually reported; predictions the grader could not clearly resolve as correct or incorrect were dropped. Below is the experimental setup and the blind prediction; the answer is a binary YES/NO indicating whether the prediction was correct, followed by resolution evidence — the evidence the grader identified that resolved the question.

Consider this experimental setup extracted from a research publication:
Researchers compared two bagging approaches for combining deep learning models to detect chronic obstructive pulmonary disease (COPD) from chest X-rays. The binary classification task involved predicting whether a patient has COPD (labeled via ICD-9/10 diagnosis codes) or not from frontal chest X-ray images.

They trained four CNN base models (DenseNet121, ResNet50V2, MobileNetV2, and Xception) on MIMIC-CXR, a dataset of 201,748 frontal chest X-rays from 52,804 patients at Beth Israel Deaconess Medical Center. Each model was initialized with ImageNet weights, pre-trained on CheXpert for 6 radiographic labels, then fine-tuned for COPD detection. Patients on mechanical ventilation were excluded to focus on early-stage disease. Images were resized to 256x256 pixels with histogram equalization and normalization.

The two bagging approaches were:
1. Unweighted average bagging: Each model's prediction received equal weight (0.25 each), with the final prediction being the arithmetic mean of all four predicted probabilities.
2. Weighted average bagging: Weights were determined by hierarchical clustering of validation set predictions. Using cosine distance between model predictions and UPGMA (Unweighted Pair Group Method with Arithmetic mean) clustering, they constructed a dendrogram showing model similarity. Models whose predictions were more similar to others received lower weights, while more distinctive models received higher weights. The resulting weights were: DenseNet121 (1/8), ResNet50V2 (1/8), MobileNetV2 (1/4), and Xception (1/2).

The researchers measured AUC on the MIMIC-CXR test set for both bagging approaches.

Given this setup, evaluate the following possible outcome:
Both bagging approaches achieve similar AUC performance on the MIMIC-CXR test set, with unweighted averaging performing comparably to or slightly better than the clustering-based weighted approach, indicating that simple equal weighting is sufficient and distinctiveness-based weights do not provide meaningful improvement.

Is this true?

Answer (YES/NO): YES